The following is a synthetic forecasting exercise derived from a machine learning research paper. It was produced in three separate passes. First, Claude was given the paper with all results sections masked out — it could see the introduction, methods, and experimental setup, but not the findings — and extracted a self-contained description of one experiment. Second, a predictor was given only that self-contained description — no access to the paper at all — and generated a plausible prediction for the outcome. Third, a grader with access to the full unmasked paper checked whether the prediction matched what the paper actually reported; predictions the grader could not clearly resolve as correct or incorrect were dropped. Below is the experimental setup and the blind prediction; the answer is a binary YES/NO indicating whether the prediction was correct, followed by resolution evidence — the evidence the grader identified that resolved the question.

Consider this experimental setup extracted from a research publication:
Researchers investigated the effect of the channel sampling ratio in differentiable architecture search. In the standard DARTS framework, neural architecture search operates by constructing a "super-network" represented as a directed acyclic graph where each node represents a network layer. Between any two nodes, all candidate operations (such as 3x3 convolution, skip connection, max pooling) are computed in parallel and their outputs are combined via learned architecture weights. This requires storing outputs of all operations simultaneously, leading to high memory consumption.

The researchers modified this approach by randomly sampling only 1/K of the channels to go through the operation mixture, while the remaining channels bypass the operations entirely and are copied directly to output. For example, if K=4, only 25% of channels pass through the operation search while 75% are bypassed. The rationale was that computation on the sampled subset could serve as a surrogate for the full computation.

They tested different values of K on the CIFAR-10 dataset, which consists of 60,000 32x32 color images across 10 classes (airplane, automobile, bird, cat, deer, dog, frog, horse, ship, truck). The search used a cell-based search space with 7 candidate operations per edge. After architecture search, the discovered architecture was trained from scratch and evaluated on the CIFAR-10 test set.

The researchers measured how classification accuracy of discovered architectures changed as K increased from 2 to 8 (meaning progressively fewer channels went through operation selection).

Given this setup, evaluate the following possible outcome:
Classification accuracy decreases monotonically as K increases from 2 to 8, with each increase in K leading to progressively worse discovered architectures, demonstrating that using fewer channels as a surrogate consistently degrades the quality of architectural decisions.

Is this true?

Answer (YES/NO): NO